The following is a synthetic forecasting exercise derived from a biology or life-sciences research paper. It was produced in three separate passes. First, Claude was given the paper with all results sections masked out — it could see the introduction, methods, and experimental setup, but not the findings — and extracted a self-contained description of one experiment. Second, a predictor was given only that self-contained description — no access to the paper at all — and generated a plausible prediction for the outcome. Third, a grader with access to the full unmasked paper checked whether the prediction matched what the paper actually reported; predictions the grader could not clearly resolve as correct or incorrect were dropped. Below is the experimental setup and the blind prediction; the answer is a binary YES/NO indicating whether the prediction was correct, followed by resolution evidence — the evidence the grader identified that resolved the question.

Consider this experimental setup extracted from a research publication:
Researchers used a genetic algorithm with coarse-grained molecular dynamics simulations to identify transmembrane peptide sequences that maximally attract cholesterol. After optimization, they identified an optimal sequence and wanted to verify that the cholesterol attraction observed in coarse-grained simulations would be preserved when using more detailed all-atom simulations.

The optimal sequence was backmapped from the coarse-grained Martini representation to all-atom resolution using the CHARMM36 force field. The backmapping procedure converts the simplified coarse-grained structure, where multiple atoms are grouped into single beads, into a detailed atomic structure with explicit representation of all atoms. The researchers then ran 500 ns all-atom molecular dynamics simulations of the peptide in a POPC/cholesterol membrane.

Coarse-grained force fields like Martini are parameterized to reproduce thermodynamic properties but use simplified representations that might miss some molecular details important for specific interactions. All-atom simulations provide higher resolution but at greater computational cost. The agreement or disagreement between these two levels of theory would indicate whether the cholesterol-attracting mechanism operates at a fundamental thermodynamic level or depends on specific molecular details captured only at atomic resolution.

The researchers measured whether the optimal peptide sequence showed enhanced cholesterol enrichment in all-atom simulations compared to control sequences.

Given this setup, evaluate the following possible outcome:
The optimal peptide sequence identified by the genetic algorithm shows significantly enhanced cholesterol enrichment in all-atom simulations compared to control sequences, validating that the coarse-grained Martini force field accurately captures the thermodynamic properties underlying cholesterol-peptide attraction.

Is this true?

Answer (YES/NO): YES